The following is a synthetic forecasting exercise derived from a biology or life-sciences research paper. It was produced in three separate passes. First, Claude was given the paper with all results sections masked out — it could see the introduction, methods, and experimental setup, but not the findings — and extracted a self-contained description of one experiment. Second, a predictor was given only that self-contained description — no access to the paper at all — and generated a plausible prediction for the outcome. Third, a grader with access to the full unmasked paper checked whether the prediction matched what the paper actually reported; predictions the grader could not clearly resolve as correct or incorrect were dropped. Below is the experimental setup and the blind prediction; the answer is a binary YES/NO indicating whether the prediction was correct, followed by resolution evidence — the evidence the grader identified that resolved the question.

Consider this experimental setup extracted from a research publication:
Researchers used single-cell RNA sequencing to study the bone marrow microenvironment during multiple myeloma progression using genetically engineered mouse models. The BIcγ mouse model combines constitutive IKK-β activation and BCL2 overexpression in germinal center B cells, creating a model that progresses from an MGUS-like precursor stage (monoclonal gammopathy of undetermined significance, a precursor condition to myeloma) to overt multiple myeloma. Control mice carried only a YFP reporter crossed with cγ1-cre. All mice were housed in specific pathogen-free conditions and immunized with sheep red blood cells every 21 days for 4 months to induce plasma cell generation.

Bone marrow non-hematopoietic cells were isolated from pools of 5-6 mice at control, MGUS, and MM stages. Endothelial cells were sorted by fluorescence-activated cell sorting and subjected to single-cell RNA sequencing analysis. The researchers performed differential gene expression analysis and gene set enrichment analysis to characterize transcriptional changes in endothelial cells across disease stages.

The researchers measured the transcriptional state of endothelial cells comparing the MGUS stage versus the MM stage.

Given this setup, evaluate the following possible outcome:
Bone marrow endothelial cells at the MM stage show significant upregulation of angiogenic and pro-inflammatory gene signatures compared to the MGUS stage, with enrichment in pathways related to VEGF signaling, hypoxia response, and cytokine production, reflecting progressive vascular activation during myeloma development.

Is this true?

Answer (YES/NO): NO